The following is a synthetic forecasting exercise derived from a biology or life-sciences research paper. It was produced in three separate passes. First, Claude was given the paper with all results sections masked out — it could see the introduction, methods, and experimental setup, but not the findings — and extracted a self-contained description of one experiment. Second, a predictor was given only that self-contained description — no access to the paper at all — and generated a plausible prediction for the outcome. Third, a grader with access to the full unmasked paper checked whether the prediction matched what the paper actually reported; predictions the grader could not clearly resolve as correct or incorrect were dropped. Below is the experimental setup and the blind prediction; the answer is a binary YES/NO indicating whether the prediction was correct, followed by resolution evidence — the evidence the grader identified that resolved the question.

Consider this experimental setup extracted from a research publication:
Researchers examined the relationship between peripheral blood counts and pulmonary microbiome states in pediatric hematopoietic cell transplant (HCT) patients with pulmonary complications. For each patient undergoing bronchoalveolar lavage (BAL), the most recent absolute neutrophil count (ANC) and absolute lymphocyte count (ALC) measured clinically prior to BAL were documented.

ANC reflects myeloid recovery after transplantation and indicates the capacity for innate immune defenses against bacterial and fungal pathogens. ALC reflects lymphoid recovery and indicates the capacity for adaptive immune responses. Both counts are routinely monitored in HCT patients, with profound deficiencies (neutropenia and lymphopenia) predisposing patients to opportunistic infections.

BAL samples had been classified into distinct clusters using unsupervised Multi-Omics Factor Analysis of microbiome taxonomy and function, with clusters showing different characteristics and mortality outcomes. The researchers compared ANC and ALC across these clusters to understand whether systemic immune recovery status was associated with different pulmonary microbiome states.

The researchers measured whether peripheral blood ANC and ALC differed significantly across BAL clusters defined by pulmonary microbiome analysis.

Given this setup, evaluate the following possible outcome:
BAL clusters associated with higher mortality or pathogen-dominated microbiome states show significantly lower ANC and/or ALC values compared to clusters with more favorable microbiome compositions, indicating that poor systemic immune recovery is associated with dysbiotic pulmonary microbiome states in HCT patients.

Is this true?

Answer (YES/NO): NO